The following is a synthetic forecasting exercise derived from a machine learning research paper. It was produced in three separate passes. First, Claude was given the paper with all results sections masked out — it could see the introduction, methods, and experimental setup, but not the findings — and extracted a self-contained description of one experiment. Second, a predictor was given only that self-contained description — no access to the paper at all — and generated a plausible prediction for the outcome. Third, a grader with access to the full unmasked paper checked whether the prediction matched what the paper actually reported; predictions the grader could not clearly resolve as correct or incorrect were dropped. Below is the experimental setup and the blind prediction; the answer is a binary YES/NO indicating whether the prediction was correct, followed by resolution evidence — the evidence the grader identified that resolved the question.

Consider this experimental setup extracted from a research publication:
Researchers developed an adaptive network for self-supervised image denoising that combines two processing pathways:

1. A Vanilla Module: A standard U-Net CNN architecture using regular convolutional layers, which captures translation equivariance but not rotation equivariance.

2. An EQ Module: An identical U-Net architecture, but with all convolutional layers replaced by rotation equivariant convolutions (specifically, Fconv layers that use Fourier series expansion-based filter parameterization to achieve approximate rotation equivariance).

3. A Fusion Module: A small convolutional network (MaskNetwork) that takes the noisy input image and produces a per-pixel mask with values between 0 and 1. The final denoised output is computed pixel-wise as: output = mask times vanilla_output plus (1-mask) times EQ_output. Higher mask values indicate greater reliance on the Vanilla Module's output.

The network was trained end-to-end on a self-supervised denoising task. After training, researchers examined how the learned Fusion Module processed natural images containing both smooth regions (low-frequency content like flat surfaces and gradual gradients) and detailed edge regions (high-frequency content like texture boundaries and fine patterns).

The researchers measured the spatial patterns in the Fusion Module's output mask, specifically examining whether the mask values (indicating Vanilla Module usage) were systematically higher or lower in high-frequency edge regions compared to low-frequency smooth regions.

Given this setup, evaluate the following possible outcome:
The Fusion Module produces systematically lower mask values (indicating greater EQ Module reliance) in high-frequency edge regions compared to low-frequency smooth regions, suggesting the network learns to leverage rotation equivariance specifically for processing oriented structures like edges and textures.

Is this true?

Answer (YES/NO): NO